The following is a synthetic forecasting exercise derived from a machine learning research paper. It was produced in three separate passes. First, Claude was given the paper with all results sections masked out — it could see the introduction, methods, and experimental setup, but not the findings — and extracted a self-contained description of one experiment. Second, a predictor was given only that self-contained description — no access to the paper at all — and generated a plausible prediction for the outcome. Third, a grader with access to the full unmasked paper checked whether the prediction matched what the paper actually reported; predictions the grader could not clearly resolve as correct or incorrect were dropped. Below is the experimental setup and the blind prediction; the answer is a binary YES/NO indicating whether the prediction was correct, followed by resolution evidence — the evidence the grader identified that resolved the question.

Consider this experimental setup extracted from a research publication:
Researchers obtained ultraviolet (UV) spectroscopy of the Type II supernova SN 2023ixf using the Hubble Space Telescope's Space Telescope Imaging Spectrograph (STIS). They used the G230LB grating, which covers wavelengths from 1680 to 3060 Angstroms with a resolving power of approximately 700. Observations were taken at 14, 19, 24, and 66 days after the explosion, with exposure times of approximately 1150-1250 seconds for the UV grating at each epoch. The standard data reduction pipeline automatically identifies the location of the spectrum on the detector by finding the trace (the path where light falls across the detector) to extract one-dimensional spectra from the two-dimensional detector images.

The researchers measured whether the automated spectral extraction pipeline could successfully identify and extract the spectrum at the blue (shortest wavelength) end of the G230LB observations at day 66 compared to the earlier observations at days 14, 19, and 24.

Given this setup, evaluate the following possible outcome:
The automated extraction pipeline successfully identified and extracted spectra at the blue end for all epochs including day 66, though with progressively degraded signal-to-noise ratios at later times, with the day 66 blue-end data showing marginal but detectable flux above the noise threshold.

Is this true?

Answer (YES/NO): NO